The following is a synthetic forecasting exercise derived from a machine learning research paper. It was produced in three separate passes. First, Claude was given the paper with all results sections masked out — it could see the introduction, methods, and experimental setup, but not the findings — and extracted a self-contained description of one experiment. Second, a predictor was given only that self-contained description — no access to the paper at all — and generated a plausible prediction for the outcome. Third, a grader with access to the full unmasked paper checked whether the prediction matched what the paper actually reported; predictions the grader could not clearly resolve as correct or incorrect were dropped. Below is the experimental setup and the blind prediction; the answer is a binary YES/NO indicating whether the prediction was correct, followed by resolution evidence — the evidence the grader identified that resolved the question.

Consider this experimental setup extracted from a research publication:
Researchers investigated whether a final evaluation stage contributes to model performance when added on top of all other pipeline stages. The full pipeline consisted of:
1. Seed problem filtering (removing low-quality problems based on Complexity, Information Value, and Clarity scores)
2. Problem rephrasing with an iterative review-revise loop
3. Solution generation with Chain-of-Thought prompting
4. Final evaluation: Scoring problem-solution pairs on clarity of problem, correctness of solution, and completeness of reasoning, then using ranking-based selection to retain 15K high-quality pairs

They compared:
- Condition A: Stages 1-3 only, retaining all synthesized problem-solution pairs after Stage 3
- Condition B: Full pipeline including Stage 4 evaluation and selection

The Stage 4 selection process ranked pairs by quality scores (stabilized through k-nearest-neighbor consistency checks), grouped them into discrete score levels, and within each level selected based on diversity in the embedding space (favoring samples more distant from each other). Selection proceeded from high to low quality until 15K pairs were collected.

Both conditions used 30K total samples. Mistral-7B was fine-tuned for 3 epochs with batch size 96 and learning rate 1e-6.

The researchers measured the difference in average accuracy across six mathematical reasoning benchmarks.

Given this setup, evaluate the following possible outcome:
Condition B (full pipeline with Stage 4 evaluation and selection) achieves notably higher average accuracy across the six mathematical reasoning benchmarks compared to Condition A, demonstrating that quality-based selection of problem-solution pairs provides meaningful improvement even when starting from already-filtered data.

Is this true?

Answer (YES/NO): NO